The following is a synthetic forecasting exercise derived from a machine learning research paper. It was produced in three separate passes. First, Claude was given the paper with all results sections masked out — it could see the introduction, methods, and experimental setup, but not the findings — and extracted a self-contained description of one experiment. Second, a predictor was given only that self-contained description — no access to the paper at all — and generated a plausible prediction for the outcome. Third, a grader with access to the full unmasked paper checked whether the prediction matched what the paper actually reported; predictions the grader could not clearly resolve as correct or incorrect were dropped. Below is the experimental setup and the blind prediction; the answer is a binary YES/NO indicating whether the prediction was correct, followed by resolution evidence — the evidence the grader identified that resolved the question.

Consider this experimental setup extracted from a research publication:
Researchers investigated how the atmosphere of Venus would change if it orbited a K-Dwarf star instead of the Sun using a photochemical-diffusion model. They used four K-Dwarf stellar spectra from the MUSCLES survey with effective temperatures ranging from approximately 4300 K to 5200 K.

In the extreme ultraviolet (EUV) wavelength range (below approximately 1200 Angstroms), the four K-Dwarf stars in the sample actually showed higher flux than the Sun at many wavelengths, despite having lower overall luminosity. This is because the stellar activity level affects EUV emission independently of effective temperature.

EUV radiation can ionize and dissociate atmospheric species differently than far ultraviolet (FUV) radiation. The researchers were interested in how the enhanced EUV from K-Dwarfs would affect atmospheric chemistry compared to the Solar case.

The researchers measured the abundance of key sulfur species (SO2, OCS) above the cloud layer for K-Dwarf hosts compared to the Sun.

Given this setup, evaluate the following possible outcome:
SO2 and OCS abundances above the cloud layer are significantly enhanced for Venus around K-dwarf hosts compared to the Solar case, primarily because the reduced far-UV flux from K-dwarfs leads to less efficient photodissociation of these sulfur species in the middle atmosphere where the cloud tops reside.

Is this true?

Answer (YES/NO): NO